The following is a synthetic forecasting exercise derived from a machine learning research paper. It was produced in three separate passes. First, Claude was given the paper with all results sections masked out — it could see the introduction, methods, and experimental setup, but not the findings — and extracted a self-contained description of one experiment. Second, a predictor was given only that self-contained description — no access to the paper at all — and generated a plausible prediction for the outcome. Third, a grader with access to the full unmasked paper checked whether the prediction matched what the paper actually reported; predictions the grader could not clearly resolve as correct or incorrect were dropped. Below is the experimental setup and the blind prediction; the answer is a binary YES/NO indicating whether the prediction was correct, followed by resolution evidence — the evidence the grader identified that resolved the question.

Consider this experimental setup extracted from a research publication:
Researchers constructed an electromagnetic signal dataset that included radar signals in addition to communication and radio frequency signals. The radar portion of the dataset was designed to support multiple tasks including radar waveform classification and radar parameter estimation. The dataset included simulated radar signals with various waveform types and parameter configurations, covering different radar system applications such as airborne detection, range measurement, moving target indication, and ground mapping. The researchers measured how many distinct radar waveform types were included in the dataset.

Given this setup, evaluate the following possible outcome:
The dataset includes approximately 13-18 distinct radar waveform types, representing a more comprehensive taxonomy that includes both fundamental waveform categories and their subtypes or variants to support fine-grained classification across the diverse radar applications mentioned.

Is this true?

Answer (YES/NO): NO